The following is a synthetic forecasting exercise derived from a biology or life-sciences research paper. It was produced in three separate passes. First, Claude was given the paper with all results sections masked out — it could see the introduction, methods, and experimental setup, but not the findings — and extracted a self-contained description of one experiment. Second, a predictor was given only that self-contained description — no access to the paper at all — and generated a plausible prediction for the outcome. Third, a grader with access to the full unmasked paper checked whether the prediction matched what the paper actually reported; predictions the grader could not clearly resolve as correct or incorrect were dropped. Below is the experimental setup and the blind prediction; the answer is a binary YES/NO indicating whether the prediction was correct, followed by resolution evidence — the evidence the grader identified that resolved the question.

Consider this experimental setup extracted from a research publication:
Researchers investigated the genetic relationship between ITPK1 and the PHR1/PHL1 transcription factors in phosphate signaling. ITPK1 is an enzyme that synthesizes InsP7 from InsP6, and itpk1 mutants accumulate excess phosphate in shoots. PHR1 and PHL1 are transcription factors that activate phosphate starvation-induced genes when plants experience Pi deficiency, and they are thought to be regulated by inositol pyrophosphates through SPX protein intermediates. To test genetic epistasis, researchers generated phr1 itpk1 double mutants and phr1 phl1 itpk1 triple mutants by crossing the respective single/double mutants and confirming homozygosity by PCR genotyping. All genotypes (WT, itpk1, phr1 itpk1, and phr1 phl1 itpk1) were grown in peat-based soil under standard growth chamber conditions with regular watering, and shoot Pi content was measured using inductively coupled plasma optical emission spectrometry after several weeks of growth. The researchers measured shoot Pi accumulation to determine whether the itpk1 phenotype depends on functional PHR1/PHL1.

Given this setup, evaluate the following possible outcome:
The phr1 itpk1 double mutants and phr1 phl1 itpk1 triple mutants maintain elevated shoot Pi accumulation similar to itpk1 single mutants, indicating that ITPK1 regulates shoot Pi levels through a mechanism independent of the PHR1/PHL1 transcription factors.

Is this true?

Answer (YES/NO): NO